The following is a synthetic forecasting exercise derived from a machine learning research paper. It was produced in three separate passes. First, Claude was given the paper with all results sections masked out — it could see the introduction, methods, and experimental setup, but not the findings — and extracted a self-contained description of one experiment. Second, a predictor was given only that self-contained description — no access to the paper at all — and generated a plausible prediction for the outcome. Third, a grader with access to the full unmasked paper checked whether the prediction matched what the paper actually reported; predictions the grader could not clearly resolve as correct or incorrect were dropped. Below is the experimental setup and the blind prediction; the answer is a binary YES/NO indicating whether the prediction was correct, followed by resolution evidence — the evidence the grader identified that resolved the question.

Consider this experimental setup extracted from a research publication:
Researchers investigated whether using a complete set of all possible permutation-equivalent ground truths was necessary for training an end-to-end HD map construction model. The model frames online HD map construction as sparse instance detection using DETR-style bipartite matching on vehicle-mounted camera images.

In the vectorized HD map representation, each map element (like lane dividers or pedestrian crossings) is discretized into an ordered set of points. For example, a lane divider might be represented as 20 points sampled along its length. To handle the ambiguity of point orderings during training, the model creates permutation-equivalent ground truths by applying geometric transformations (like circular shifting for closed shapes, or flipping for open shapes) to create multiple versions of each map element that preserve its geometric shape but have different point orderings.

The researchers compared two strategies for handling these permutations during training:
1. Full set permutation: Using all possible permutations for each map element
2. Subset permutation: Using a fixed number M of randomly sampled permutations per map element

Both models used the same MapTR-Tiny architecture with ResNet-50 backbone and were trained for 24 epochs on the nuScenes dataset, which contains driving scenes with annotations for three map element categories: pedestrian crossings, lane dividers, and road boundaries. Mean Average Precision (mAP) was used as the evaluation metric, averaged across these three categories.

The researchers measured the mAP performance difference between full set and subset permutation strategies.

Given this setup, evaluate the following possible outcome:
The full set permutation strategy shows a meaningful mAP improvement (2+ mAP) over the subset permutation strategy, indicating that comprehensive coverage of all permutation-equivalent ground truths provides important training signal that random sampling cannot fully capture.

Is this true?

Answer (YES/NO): NO